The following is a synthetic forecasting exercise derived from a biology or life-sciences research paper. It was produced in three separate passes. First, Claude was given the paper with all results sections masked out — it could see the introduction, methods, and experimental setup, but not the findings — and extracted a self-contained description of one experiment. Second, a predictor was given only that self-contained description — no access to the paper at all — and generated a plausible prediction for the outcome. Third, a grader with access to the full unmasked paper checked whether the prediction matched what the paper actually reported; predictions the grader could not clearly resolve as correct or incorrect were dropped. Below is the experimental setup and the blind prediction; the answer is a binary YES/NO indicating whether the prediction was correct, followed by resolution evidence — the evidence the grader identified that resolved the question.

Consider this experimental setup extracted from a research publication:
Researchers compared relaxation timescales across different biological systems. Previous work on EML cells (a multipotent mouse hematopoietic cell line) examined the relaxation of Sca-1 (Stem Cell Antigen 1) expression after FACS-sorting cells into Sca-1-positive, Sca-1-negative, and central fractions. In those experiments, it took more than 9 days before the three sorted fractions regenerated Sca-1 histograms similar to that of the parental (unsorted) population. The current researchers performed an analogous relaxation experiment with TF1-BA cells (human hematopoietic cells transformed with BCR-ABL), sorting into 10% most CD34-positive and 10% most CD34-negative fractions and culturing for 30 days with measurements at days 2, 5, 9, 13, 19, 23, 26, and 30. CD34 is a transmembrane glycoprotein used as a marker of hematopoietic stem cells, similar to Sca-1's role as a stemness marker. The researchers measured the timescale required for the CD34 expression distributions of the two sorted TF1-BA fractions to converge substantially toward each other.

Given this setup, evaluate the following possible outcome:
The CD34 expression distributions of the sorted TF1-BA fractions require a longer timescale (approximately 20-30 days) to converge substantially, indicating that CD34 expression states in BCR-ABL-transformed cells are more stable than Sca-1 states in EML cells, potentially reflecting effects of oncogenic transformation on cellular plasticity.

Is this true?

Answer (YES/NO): YES